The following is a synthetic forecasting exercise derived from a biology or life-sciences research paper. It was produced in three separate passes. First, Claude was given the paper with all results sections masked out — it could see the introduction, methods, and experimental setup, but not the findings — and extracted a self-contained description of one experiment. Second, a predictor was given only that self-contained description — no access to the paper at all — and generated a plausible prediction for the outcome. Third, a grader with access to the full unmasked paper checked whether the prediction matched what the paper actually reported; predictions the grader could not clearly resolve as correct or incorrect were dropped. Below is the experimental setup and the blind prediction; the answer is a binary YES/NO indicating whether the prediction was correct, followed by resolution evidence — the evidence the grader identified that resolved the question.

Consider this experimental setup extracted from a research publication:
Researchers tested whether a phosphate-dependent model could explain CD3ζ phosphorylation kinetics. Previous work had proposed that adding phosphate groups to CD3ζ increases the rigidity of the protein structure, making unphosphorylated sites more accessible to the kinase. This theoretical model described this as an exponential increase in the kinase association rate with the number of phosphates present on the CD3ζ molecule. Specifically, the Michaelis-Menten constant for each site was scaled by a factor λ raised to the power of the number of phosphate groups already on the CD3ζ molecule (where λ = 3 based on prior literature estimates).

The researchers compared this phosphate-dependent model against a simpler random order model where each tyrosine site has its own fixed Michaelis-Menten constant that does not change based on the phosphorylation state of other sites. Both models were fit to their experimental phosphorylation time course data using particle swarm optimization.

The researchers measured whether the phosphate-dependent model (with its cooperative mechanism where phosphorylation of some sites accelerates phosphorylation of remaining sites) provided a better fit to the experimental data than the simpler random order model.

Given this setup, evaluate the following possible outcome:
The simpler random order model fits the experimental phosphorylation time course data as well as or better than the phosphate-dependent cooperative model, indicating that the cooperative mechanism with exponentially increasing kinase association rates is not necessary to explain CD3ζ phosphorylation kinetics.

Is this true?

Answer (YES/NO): YES